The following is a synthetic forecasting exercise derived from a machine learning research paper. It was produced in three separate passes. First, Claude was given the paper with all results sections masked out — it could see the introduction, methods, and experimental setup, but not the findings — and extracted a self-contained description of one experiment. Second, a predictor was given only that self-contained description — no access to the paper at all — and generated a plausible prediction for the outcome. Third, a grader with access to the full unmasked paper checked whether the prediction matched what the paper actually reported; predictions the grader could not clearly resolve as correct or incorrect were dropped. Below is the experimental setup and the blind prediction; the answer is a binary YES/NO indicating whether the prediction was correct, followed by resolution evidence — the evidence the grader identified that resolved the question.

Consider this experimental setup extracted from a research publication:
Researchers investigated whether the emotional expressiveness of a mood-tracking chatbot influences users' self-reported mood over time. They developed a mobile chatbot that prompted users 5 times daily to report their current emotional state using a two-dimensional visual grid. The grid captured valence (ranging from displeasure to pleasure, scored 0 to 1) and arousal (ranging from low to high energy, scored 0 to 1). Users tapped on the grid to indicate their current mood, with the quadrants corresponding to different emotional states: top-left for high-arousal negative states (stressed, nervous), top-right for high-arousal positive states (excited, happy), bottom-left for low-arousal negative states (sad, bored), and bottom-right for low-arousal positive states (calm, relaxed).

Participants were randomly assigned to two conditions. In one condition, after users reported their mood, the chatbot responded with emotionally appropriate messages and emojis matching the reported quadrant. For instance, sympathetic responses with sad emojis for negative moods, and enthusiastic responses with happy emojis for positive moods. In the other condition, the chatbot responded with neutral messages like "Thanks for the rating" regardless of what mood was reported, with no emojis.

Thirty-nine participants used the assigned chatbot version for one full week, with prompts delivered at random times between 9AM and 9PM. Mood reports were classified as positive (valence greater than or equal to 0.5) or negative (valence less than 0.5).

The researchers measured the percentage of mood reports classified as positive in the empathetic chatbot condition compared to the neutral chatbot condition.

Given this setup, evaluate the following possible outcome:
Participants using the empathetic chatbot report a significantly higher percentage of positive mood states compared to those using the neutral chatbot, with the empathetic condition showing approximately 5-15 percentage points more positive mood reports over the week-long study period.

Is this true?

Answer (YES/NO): YES